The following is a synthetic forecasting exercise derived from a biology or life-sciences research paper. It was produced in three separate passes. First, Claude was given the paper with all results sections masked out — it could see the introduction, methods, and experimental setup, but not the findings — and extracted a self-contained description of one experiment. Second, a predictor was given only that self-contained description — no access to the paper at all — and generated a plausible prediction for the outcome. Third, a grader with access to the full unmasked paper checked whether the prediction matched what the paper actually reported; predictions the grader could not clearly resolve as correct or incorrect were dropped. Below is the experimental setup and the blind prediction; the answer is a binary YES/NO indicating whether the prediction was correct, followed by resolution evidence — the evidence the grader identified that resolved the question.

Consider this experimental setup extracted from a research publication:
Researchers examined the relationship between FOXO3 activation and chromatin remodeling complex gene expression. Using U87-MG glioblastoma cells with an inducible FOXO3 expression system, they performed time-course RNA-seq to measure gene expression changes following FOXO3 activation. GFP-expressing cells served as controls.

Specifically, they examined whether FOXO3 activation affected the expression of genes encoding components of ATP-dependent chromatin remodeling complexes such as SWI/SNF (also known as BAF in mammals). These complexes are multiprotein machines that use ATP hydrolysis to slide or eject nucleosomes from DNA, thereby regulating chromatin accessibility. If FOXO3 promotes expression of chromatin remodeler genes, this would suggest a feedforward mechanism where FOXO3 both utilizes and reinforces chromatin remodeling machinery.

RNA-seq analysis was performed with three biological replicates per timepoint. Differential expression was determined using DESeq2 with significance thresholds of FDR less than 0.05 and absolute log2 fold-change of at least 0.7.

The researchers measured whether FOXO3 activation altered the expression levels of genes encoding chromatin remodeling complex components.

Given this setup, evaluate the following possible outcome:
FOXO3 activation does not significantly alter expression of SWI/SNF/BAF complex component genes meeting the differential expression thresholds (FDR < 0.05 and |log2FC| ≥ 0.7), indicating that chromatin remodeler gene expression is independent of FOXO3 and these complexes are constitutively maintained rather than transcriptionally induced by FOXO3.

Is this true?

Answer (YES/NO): NO